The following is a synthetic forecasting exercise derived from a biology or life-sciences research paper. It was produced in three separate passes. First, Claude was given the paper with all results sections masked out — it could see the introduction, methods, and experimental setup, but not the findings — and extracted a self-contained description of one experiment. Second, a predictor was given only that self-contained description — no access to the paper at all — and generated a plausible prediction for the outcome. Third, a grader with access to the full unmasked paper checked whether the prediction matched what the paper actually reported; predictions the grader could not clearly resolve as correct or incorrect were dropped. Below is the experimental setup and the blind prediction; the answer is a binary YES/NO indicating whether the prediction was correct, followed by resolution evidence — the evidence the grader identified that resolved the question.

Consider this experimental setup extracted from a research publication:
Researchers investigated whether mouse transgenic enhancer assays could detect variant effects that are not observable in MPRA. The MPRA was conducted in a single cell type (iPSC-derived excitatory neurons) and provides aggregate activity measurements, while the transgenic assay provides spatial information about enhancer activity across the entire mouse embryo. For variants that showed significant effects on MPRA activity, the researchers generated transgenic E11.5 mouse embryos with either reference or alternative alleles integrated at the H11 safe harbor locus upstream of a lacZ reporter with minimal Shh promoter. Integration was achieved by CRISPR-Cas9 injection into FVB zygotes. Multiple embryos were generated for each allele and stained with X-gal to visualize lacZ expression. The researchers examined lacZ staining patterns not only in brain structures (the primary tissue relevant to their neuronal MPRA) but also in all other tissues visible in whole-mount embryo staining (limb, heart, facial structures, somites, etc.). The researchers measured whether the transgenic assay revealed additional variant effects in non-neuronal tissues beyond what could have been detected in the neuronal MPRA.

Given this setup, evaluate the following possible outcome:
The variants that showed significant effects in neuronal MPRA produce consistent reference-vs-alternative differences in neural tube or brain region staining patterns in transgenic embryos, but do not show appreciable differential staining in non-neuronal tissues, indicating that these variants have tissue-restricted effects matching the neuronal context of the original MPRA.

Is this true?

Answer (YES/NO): NO